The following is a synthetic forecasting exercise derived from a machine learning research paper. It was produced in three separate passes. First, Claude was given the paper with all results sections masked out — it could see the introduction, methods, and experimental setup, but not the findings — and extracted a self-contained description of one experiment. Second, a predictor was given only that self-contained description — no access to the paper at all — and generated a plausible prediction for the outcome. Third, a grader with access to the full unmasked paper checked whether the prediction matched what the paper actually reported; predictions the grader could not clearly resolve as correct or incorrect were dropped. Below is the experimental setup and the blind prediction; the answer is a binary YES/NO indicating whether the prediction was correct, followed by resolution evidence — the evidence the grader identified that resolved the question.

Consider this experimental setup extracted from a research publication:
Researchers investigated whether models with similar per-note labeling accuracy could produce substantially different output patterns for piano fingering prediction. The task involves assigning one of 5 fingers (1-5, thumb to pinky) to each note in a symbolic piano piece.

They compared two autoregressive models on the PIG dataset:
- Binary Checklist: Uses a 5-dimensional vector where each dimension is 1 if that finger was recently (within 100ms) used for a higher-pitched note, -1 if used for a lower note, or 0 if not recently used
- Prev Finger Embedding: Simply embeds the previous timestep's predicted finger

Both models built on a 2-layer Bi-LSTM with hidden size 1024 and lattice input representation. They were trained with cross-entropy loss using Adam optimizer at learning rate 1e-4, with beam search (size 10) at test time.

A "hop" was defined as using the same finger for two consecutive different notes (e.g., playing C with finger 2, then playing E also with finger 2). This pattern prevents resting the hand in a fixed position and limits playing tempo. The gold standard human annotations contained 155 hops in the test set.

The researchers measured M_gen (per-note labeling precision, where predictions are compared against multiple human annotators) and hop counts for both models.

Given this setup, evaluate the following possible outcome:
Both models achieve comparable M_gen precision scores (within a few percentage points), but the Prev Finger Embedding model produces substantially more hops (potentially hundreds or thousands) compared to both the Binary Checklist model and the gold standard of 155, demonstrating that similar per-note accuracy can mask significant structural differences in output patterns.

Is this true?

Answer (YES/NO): NO